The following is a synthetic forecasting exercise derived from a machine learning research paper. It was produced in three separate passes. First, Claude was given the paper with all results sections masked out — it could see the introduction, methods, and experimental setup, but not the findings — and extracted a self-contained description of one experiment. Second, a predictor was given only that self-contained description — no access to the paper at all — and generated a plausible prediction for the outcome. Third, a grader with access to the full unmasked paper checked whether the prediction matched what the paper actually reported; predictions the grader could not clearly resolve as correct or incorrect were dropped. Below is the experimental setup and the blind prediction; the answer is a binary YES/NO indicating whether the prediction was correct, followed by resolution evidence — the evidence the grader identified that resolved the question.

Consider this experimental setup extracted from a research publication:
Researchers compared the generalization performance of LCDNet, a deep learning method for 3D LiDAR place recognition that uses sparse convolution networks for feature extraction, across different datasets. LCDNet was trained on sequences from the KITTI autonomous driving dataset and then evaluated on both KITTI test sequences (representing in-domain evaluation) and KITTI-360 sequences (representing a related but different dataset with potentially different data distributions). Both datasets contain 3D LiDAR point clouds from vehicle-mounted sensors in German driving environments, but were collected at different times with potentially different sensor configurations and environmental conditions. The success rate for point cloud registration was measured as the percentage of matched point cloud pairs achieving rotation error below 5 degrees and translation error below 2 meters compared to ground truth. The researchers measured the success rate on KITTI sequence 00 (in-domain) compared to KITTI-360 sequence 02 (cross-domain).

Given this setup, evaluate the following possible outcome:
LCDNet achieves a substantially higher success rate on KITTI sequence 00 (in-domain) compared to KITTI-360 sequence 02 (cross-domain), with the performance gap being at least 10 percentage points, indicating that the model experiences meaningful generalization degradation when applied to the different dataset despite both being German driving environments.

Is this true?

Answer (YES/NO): YES